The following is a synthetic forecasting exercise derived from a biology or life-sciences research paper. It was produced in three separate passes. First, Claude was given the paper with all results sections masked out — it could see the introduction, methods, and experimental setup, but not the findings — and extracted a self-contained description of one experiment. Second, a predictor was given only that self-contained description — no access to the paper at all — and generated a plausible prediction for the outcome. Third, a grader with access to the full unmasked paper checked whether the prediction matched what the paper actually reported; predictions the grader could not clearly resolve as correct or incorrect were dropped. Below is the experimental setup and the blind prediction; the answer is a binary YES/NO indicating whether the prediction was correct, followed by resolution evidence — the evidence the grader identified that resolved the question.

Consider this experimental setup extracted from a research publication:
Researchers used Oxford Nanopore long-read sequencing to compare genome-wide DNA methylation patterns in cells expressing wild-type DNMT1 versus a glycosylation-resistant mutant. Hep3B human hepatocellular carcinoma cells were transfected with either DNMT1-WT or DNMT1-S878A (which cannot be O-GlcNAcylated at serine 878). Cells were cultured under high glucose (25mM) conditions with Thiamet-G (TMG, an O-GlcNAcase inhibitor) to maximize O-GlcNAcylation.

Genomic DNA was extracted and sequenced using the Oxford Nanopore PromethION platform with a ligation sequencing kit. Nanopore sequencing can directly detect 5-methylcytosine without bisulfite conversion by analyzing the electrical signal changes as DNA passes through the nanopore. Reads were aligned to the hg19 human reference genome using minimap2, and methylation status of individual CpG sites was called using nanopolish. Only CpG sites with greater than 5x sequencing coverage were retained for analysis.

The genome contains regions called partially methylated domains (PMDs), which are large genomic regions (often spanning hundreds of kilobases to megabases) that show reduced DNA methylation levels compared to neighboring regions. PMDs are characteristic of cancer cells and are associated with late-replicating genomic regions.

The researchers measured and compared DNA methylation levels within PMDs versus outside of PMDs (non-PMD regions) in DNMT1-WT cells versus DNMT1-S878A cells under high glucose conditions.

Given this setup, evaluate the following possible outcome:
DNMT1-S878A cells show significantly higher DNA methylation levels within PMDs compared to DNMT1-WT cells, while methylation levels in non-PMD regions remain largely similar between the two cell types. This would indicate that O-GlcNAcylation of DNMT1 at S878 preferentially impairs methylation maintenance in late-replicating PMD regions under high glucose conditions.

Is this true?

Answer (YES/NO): NO